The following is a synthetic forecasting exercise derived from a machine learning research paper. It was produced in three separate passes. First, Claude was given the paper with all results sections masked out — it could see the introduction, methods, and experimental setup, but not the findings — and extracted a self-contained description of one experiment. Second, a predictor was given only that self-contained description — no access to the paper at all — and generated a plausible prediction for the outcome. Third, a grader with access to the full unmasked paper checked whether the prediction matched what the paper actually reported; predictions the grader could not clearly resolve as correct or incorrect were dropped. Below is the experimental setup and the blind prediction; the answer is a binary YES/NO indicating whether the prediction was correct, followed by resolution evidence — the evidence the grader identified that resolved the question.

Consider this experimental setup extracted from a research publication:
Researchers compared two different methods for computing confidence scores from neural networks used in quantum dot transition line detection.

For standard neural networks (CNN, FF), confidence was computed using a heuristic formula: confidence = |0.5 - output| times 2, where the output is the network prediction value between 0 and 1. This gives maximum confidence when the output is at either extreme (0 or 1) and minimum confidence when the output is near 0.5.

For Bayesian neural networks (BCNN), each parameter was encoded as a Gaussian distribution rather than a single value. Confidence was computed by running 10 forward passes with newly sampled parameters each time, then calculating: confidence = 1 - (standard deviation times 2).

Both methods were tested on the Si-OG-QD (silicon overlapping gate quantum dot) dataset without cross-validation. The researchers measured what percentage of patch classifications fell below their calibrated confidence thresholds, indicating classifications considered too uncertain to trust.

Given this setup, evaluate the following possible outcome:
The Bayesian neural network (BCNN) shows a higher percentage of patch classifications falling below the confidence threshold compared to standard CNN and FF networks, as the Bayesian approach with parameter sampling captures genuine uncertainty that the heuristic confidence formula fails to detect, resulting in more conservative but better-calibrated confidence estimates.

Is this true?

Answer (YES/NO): NO